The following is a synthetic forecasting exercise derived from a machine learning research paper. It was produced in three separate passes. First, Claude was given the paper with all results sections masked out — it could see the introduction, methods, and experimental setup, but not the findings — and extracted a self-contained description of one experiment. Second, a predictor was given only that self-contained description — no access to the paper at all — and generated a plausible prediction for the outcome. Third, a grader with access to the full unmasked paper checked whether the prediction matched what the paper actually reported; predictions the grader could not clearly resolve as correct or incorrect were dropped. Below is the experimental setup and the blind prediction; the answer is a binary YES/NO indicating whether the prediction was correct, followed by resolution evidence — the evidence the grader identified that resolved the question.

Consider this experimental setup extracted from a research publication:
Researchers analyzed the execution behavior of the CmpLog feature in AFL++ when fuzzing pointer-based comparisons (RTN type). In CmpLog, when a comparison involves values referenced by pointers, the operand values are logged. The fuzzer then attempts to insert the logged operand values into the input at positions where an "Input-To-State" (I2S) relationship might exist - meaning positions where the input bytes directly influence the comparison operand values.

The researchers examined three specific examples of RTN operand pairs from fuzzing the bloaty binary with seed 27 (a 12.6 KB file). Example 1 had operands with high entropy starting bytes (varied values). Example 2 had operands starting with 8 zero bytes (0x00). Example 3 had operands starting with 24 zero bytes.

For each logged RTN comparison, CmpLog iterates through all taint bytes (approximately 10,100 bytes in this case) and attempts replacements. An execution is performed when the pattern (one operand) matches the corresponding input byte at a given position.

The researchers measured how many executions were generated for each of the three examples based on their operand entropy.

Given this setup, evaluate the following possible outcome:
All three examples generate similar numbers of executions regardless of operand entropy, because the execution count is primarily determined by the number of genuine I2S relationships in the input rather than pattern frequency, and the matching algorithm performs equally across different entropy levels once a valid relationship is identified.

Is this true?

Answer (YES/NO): NO